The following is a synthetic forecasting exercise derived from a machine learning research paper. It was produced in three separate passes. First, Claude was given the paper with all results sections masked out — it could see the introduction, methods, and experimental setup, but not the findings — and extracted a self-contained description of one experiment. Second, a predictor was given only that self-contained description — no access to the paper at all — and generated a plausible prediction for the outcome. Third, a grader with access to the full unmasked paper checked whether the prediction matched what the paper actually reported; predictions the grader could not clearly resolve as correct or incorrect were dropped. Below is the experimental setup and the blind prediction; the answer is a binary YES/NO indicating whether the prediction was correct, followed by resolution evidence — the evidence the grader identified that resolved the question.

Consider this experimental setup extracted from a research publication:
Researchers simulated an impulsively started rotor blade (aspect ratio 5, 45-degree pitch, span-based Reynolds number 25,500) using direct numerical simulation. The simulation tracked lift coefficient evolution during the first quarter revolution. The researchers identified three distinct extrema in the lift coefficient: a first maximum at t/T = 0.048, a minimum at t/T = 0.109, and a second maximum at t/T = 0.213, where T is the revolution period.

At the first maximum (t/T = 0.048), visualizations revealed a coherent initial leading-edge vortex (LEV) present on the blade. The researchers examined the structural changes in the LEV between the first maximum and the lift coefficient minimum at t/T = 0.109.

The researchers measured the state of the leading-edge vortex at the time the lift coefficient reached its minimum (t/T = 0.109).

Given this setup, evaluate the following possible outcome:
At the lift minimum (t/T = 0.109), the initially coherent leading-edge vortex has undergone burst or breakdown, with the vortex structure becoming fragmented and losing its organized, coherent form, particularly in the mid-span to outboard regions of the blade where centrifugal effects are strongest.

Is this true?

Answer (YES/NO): NO